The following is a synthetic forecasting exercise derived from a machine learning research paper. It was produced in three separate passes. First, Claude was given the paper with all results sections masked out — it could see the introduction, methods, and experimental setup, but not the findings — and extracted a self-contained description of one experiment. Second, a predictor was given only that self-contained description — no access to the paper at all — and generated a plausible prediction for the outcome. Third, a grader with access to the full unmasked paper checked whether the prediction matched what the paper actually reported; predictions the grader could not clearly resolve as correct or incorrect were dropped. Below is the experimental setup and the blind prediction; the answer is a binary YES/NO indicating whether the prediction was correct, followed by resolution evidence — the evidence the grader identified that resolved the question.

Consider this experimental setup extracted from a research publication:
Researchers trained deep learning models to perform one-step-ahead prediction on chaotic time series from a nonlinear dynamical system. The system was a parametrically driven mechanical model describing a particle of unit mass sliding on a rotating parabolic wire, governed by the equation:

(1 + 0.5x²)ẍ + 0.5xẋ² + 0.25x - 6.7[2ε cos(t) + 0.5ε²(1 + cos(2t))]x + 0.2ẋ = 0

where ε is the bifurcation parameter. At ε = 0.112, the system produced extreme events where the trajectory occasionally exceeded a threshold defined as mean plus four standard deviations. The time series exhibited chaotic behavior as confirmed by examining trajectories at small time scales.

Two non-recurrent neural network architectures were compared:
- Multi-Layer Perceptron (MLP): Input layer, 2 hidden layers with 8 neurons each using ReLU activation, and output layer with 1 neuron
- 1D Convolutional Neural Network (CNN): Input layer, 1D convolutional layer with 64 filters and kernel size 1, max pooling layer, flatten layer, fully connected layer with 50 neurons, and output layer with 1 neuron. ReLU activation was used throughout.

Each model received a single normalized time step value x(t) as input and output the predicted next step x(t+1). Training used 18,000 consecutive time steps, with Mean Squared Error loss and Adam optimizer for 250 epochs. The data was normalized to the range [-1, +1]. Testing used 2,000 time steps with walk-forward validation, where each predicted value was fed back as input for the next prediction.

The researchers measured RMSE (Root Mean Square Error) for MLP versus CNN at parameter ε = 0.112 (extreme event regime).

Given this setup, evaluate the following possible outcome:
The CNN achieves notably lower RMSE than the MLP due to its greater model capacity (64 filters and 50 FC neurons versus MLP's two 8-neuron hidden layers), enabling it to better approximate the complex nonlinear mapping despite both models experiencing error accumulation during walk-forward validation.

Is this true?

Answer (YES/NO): YES